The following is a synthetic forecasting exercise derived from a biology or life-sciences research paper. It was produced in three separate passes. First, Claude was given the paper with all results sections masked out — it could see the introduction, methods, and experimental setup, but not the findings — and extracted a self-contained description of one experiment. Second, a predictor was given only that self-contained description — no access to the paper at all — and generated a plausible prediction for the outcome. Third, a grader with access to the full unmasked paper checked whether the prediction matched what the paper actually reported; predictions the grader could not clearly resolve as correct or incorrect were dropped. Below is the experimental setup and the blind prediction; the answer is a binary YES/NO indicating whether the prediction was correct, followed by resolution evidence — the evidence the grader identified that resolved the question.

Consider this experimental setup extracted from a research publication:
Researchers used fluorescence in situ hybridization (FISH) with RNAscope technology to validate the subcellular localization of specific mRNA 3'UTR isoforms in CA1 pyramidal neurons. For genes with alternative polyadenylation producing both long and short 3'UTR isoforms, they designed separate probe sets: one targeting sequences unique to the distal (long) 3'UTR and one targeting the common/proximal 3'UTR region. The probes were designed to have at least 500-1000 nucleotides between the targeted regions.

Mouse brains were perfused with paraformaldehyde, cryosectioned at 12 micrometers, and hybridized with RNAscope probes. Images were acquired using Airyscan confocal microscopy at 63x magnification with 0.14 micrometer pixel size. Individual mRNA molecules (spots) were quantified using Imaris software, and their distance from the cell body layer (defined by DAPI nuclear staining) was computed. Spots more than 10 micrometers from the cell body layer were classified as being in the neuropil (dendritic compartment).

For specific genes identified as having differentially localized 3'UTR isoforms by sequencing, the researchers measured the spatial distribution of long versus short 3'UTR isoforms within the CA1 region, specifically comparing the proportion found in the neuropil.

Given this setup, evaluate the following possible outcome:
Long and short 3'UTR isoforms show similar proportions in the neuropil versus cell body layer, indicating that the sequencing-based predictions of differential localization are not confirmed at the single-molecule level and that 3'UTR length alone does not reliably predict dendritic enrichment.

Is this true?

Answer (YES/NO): NO